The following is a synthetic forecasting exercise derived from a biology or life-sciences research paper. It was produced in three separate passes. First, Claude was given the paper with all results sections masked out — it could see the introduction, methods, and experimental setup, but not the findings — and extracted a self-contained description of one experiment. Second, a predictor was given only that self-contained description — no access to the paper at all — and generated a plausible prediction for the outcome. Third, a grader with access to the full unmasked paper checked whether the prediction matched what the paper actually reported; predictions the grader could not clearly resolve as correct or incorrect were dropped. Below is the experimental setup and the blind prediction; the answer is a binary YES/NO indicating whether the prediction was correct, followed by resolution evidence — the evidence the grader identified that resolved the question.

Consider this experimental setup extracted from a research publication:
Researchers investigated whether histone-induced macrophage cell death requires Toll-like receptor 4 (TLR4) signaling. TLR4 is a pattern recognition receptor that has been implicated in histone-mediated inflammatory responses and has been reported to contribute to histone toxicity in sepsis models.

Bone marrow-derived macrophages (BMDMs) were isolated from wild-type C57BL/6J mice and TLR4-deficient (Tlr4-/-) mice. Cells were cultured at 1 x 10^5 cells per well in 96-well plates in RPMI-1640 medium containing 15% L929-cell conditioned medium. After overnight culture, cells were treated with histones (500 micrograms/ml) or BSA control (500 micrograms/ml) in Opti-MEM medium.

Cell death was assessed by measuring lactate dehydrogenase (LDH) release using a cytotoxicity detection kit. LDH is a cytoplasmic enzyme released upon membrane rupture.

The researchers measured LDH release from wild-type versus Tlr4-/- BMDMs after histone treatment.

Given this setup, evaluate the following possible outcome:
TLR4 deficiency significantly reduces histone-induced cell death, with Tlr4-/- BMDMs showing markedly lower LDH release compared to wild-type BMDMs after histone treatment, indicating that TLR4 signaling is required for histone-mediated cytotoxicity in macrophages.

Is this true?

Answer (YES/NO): NO